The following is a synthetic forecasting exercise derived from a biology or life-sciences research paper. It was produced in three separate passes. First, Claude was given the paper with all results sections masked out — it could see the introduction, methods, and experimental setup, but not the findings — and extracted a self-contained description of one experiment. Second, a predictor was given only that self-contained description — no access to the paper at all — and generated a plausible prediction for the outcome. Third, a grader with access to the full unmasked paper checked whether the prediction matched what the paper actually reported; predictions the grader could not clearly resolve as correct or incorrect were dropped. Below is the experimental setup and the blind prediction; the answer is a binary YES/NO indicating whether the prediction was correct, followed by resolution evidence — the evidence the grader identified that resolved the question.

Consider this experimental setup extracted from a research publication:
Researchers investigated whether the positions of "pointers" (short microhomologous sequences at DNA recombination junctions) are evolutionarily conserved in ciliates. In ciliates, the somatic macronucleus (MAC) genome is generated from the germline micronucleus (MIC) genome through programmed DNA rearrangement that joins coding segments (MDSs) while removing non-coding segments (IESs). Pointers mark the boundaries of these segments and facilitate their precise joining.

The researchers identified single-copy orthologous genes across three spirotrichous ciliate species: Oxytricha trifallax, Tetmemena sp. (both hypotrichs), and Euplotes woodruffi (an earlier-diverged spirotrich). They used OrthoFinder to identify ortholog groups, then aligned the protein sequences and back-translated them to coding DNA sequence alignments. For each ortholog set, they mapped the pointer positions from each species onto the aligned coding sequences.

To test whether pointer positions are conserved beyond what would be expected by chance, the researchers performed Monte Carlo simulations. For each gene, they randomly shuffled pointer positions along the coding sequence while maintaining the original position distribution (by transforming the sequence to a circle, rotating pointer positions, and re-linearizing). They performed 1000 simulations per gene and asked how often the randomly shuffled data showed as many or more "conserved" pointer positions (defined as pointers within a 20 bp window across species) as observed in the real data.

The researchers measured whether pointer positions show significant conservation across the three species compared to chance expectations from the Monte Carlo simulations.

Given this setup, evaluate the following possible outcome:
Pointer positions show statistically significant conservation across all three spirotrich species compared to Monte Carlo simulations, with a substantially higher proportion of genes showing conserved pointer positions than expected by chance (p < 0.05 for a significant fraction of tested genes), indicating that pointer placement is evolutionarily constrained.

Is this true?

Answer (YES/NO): NO